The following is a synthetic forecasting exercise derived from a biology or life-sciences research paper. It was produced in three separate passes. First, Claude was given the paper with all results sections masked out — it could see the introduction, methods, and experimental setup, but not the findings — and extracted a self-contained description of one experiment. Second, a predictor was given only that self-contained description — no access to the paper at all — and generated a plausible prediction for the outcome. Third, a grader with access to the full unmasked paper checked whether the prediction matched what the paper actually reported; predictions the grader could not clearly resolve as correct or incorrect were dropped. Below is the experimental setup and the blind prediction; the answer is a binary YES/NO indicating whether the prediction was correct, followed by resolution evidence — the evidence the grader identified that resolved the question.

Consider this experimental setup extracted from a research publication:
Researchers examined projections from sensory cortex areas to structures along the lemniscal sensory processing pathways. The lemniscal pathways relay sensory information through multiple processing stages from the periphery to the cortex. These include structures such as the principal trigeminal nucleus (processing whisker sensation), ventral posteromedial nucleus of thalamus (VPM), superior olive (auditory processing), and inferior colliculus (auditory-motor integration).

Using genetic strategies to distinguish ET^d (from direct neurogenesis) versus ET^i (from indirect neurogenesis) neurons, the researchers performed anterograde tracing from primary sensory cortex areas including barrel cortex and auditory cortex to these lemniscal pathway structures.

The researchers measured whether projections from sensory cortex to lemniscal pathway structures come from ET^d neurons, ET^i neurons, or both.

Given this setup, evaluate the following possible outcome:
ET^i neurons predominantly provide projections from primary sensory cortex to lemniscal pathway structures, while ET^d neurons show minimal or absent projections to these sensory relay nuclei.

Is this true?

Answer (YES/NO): YES